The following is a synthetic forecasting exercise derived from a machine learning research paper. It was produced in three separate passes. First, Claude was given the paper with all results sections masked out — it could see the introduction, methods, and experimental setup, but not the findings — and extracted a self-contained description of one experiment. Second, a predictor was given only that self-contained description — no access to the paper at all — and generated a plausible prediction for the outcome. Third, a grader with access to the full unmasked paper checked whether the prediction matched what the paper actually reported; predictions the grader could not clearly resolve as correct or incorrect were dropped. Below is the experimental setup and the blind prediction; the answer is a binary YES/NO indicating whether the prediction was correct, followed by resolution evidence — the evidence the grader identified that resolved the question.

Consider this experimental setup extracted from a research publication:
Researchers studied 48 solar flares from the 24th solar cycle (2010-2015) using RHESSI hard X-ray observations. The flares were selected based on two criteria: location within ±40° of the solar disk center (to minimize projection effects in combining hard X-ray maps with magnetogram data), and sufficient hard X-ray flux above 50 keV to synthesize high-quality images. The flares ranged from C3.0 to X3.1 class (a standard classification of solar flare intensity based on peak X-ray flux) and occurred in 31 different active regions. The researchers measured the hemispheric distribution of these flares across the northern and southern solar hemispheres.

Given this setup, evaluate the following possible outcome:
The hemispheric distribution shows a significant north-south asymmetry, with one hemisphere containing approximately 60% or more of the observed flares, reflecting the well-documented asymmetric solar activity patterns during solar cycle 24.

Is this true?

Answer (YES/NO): YES